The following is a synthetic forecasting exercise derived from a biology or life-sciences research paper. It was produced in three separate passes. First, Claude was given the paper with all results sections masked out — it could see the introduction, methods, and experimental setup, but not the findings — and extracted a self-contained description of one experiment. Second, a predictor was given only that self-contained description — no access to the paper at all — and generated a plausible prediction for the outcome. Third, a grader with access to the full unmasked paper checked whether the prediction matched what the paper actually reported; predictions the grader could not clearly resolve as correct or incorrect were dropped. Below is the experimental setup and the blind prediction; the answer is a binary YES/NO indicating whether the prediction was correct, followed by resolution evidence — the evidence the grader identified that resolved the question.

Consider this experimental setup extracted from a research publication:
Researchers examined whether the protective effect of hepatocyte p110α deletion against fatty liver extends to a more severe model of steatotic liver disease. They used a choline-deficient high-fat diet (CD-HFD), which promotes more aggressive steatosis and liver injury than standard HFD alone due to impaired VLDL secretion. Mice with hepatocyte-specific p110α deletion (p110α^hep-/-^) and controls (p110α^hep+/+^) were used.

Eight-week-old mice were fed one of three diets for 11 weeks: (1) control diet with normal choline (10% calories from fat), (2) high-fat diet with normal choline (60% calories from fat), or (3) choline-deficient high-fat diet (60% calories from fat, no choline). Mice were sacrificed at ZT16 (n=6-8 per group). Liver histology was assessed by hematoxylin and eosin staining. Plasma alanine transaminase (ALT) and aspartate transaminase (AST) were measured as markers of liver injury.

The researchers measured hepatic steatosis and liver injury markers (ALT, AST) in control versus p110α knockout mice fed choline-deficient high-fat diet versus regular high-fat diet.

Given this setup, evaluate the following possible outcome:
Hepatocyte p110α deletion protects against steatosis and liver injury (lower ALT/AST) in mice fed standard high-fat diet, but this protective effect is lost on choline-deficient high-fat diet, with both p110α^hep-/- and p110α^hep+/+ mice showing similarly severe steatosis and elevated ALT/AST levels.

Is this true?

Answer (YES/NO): YES